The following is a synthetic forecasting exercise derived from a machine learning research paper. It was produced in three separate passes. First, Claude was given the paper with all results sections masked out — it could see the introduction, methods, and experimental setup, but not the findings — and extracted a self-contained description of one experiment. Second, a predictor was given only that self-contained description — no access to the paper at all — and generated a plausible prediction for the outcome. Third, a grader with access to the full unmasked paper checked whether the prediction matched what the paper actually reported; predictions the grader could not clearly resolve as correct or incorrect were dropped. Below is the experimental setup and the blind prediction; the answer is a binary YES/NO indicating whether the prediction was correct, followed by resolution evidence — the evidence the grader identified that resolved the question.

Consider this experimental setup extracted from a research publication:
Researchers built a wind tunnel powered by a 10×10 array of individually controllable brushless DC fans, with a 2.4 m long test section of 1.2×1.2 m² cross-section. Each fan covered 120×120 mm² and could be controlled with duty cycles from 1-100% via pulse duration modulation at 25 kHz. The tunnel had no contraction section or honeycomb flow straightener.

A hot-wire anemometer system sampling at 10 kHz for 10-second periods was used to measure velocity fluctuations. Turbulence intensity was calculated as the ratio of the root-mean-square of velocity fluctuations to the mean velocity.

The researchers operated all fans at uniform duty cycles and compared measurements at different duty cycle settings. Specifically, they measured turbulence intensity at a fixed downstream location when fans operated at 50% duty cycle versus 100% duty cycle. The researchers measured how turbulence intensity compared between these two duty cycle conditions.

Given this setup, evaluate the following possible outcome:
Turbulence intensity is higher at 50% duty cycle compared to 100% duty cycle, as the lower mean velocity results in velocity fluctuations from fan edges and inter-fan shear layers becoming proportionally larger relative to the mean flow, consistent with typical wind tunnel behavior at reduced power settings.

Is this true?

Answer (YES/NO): NO